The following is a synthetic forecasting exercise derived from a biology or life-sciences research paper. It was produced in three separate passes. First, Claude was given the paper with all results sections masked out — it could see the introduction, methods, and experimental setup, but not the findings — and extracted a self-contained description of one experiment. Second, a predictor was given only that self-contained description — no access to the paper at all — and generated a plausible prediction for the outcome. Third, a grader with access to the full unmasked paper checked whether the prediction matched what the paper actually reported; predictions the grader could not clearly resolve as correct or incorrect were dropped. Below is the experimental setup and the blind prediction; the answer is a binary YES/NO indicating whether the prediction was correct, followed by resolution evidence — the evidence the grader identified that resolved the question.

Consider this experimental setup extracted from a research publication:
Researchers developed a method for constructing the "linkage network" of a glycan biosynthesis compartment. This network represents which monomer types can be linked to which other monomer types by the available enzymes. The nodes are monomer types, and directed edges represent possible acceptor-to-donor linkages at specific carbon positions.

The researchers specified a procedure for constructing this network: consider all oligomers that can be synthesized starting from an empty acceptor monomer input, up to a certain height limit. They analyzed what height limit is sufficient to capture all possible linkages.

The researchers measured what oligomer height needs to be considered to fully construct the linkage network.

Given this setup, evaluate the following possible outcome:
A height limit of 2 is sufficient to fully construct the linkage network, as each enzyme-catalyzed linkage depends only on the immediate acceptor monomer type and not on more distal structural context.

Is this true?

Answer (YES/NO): NO